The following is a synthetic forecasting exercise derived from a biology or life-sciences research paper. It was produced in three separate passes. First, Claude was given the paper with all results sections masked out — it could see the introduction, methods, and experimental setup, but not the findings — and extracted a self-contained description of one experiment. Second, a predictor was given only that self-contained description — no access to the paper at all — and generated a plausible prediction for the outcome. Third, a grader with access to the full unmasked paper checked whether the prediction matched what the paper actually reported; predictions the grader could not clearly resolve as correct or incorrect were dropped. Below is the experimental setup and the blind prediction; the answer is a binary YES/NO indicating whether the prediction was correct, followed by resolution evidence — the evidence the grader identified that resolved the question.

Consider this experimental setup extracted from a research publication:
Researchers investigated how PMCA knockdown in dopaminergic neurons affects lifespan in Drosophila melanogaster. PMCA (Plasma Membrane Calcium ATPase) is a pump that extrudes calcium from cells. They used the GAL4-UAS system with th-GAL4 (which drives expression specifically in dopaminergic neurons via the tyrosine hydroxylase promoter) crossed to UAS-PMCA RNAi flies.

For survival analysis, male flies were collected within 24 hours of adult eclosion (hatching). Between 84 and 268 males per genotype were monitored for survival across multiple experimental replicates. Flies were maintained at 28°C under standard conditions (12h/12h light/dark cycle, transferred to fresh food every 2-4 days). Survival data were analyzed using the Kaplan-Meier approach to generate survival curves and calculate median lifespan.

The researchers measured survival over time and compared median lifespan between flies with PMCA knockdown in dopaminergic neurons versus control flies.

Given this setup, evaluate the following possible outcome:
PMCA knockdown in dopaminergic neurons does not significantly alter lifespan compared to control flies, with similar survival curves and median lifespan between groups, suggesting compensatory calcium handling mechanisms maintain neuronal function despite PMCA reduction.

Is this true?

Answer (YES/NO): NO